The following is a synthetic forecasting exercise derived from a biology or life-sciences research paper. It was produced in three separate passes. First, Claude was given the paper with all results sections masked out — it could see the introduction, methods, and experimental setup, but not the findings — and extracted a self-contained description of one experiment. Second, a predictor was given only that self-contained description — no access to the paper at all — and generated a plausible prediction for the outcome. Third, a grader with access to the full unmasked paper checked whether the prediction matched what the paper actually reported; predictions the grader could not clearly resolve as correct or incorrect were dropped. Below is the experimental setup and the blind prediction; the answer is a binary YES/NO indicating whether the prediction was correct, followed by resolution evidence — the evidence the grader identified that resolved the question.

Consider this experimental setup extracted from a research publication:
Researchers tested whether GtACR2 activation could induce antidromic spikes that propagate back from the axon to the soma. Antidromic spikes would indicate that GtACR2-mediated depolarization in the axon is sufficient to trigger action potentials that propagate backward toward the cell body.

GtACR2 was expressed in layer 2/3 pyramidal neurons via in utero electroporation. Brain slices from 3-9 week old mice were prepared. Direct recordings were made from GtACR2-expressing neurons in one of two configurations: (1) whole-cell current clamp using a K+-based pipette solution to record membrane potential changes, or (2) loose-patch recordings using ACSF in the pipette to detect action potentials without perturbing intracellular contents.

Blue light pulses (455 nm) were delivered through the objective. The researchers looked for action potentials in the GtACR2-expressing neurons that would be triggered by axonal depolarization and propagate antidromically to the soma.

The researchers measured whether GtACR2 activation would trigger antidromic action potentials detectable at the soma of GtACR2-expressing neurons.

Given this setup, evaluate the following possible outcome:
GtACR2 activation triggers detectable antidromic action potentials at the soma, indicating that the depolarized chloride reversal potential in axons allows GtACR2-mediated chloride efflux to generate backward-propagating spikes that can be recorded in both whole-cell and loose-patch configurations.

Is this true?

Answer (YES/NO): YES